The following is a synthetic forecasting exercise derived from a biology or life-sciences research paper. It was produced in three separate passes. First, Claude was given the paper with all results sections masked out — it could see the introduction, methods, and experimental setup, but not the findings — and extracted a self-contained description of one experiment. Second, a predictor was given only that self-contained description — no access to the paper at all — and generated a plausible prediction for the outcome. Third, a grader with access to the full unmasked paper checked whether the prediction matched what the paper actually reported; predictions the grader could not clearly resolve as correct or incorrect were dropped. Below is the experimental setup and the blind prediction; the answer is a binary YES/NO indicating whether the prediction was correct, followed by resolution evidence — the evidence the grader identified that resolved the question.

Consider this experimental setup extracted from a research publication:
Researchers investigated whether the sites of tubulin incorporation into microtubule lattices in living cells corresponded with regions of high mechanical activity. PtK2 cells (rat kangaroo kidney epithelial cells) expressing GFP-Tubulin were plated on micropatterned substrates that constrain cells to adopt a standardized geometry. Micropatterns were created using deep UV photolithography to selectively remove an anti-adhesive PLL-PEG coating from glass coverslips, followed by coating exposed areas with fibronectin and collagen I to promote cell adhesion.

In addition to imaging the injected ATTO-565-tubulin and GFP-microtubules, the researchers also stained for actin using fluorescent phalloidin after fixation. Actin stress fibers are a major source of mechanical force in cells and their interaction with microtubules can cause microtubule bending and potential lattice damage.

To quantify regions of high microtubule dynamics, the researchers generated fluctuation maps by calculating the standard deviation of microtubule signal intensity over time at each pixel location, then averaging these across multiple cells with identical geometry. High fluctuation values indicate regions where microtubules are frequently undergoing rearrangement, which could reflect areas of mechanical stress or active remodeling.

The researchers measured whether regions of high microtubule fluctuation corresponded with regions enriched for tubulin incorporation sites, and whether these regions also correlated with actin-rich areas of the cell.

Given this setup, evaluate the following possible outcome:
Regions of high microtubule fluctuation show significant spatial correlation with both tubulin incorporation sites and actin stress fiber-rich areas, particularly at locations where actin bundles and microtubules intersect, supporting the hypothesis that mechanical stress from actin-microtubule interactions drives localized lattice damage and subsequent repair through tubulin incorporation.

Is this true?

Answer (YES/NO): NO